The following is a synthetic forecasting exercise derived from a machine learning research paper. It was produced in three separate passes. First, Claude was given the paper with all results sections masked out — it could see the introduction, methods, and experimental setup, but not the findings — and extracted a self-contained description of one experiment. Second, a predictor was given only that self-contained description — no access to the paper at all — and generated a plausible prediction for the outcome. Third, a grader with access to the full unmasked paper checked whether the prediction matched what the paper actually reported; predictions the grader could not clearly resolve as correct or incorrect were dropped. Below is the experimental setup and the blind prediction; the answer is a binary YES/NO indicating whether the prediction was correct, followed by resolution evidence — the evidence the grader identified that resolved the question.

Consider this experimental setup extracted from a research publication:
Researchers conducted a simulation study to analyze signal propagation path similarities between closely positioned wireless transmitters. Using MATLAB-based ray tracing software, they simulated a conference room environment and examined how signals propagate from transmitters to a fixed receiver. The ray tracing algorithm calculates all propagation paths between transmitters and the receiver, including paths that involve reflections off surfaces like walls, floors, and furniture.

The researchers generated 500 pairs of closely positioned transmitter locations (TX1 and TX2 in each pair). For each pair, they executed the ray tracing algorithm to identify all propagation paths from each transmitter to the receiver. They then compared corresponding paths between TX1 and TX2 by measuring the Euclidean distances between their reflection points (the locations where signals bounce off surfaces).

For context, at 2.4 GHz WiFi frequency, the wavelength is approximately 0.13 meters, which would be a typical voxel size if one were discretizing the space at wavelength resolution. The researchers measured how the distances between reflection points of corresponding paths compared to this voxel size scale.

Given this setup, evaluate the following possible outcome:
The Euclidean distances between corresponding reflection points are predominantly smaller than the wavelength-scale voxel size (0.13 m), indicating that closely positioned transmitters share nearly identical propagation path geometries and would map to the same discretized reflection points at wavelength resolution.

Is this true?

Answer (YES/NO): YES